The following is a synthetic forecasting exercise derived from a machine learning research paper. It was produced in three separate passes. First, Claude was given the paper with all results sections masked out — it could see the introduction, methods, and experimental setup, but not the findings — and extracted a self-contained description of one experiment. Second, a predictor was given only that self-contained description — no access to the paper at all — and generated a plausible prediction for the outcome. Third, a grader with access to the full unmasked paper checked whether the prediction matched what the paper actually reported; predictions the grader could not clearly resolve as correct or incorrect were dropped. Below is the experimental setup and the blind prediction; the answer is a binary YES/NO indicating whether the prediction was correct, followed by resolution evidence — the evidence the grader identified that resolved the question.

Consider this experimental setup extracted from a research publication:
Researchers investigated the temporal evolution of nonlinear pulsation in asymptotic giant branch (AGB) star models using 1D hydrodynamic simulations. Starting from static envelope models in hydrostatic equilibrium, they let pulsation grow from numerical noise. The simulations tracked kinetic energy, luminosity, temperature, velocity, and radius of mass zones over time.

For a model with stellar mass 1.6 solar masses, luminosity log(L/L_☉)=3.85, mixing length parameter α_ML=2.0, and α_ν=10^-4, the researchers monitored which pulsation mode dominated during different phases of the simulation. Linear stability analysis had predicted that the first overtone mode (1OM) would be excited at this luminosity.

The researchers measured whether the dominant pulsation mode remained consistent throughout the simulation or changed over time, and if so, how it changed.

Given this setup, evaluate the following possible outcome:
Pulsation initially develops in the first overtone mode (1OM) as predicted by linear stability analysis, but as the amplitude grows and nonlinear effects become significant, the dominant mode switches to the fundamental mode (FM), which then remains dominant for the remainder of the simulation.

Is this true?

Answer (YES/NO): YES